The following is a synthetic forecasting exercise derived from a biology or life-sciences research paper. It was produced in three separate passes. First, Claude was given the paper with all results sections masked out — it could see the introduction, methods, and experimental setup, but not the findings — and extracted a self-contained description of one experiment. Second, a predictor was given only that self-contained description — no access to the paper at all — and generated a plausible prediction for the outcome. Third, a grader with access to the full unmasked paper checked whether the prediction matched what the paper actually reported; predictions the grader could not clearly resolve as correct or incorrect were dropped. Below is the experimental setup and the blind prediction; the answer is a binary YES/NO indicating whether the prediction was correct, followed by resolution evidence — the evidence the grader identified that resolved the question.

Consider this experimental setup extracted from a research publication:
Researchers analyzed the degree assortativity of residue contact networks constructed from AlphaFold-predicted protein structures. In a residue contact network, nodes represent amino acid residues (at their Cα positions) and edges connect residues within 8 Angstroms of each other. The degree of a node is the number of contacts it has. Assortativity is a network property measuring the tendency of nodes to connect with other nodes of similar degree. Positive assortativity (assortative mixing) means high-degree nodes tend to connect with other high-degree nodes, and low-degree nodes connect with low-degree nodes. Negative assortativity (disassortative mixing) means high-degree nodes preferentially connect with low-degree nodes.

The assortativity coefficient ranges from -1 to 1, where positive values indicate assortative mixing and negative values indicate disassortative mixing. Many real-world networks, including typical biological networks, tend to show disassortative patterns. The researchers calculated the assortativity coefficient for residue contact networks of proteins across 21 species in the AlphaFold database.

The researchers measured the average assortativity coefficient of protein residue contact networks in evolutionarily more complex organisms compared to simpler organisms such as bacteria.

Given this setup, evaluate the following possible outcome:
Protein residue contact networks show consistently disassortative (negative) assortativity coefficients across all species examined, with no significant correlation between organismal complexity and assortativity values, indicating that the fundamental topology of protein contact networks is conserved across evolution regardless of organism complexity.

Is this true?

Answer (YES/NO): NO